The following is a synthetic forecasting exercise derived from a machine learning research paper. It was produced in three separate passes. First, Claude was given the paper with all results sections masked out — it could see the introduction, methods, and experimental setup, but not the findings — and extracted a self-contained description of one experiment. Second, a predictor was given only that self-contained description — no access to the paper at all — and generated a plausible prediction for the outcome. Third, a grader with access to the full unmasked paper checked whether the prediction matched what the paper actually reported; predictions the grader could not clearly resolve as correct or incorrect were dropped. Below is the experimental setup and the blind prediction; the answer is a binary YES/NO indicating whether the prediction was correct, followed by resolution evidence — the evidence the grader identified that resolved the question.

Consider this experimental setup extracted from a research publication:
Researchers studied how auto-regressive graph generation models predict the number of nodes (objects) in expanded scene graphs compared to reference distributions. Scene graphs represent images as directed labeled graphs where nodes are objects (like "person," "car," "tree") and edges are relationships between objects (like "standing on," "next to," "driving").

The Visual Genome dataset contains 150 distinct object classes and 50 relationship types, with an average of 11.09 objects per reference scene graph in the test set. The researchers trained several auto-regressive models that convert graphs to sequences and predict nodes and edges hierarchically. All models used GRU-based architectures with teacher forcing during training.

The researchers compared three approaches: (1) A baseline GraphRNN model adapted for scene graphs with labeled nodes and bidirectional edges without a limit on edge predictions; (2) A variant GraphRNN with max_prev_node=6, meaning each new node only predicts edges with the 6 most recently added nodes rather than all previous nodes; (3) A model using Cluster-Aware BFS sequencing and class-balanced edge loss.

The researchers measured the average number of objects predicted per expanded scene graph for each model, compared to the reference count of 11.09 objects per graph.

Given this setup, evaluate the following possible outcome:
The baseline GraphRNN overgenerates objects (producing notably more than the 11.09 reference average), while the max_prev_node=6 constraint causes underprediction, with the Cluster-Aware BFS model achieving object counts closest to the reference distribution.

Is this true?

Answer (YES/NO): NO